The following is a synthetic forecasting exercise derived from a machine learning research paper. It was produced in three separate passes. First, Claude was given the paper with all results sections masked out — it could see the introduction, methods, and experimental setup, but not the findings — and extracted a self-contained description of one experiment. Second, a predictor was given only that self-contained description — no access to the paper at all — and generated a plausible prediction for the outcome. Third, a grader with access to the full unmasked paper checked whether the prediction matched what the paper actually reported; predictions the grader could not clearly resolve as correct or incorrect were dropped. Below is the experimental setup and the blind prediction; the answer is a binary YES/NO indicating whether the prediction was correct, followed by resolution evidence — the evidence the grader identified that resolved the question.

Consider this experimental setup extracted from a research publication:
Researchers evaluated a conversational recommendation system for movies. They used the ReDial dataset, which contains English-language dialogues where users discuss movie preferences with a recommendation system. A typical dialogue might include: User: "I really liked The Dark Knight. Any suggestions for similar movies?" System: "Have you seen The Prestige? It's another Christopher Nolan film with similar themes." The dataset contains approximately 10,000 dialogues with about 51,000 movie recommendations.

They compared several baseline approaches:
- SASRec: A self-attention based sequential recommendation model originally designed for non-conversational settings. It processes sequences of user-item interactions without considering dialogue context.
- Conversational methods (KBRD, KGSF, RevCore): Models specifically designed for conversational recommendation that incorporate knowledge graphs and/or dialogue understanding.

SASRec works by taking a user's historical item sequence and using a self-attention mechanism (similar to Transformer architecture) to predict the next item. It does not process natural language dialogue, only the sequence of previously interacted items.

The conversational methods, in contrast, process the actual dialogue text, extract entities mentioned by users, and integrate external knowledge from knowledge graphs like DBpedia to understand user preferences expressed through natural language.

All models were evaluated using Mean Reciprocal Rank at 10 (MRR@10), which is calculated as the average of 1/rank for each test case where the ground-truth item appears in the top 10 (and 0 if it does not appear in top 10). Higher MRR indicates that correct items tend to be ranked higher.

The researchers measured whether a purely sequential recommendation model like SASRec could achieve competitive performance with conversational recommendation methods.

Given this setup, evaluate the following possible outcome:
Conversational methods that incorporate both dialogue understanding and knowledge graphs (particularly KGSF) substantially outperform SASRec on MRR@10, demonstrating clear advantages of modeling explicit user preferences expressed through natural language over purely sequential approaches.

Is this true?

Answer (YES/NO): YES